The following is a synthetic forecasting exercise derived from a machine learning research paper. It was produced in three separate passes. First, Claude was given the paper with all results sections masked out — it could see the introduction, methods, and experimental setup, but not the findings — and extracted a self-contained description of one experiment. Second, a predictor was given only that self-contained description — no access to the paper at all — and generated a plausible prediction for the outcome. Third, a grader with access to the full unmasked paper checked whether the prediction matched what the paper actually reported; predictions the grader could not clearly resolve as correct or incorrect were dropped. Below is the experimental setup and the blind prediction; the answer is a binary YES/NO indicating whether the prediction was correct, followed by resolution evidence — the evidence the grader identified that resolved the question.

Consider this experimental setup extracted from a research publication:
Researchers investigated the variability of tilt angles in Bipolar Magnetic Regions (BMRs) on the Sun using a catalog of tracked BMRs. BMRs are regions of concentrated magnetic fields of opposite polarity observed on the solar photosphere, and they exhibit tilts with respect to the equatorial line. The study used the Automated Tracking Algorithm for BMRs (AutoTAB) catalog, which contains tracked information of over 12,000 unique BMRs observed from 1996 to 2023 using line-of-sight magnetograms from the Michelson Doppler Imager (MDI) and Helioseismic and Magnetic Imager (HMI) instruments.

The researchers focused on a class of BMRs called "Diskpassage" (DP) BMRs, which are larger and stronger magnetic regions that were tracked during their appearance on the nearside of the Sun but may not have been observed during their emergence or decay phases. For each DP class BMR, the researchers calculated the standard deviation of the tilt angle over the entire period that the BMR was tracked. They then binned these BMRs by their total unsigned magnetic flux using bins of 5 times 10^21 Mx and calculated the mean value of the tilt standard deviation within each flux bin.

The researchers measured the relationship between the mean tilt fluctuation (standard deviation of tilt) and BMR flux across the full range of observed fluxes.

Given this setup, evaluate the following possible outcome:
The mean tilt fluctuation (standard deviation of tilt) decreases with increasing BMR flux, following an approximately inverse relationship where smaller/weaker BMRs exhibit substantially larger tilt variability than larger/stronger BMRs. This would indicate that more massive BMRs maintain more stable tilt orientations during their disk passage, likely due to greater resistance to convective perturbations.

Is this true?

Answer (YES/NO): NO